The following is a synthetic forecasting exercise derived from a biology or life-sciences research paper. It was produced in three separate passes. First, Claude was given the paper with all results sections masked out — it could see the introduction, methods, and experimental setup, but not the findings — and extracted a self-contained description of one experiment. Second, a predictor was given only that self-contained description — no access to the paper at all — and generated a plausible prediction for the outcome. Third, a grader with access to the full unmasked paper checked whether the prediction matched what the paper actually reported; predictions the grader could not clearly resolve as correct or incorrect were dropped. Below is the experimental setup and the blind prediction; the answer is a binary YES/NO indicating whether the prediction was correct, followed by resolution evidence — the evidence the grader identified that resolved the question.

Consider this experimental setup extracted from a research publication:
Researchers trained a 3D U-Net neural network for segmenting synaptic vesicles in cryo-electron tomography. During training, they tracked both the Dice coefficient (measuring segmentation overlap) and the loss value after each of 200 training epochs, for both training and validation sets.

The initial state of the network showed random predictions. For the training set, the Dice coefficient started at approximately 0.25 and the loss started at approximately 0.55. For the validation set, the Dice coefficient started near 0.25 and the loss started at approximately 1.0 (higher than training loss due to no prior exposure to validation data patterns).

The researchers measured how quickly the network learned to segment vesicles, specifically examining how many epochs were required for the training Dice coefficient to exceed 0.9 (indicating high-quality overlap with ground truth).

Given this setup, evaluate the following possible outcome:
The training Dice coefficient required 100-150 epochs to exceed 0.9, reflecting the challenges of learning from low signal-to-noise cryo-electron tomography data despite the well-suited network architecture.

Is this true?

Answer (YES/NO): NO